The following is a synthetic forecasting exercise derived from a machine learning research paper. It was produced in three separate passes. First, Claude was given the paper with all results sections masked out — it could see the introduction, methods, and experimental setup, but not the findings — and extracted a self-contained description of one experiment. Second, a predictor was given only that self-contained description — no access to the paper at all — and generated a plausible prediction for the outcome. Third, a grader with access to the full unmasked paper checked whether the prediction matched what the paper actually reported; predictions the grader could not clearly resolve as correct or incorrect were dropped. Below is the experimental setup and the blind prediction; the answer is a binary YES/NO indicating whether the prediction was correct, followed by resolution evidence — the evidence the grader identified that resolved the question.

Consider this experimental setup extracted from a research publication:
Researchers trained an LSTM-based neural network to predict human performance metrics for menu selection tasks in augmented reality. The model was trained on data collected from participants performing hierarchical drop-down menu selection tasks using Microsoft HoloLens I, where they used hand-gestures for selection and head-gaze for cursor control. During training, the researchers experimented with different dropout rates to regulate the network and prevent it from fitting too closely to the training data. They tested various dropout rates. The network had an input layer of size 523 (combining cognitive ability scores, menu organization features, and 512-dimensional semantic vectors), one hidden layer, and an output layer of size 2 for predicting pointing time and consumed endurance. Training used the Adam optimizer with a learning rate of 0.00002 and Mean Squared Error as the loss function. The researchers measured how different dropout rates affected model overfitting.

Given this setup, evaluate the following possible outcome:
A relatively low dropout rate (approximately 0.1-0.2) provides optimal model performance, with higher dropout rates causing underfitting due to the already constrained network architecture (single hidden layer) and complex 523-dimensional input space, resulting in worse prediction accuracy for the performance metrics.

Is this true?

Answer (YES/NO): NO